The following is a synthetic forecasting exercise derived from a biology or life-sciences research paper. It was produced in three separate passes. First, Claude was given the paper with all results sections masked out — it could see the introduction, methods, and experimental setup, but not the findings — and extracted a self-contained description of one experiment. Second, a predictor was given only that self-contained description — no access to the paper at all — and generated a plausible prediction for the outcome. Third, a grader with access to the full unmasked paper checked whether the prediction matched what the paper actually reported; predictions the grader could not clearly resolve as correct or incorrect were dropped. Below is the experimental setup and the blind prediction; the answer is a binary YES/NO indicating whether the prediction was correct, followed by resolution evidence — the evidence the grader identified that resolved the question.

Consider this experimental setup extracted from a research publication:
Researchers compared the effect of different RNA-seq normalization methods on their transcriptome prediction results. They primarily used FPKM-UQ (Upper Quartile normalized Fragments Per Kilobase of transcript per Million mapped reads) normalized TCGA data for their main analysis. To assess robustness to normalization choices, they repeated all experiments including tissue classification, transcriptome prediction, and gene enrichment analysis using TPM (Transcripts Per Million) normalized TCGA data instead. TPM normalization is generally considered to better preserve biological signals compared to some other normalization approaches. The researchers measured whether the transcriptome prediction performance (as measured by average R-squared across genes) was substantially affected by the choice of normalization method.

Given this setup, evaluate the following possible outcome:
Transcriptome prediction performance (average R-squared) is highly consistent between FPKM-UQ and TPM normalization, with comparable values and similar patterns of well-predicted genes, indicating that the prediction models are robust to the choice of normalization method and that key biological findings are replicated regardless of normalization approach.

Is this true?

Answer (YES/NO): YES